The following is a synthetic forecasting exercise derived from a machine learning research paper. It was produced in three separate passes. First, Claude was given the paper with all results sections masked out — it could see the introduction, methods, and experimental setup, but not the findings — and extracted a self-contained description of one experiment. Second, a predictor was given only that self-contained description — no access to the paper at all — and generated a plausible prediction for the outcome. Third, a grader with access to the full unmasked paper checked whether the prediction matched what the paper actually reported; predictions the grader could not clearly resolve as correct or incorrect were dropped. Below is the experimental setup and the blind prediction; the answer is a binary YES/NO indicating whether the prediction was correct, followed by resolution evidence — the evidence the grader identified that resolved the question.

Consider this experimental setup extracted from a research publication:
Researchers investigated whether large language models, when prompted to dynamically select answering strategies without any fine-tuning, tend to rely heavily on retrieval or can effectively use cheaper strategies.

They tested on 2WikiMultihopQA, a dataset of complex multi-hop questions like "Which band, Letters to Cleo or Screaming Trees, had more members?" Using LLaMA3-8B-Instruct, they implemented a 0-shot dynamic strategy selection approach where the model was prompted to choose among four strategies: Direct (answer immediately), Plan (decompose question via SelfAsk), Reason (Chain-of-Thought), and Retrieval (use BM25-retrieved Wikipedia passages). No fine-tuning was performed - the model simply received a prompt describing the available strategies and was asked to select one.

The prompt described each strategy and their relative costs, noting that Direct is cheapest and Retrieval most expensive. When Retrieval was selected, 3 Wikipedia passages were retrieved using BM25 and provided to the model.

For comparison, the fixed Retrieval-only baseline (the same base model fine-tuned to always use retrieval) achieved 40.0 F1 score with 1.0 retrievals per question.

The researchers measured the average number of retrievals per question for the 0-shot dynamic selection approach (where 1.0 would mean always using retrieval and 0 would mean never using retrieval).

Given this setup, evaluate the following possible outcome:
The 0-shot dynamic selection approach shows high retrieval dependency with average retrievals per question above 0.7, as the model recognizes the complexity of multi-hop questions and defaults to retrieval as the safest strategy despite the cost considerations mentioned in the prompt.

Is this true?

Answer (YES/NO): YES